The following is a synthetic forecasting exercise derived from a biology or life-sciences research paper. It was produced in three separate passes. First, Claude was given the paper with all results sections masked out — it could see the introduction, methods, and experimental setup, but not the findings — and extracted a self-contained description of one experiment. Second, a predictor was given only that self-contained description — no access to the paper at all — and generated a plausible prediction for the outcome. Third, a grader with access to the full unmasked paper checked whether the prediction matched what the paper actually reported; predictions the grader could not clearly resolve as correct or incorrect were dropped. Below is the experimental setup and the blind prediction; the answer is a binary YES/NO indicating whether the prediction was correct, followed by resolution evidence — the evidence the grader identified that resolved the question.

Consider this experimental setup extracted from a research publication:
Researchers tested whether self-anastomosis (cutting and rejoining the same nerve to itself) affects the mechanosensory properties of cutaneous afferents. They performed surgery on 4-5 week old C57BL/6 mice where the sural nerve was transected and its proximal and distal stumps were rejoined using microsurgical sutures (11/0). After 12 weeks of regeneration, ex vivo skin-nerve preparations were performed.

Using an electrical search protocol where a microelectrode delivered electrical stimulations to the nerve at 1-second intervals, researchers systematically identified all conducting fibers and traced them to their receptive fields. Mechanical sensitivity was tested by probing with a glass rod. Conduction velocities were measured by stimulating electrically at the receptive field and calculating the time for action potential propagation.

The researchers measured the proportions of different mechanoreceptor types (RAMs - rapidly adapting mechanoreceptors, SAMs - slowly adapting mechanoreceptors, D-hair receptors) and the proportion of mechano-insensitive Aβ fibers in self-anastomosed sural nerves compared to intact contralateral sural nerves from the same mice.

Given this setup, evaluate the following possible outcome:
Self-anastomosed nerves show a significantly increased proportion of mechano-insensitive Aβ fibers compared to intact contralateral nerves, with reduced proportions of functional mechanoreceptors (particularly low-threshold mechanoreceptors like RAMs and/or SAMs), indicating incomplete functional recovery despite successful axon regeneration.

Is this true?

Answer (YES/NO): NO